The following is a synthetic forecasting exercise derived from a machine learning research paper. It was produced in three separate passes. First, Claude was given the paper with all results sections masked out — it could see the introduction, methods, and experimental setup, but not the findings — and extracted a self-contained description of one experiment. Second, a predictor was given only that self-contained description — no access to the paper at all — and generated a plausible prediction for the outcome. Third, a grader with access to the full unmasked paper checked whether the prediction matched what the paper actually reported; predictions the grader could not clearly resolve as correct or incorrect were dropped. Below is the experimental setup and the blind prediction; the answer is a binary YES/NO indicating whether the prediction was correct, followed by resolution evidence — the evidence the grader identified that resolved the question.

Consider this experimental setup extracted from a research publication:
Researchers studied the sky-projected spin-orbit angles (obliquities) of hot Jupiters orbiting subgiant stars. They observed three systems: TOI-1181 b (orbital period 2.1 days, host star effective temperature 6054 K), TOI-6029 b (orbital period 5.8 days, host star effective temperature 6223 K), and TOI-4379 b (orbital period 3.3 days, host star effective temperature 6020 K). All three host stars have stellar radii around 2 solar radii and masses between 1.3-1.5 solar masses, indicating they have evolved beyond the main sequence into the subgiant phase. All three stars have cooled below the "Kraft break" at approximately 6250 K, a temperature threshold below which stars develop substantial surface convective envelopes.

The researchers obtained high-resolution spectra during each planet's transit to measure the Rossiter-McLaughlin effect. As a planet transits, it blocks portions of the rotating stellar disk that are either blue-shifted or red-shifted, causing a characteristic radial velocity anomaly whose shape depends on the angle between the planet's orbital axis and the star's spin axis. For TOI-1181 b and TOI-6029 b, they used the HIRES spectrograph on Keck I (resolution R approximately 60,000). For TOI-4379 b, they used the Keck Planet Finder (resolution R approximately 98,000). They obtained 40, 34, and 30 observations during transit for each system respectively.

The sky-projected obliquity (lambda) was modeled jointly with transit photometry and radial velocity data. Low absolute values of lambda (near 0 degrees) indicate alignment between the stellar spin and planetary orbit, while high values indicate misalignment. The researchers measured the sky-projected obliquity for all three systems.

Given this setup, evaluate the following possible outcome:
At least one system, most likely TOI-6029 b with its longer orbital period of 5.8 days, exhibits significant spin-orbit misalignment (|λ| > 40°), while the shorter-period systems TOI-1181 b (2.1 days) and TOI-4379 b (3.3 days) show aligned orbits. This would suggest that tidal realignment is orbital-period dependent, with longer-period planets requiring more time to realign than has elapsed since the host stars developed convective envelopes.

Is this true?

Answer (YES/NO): NO